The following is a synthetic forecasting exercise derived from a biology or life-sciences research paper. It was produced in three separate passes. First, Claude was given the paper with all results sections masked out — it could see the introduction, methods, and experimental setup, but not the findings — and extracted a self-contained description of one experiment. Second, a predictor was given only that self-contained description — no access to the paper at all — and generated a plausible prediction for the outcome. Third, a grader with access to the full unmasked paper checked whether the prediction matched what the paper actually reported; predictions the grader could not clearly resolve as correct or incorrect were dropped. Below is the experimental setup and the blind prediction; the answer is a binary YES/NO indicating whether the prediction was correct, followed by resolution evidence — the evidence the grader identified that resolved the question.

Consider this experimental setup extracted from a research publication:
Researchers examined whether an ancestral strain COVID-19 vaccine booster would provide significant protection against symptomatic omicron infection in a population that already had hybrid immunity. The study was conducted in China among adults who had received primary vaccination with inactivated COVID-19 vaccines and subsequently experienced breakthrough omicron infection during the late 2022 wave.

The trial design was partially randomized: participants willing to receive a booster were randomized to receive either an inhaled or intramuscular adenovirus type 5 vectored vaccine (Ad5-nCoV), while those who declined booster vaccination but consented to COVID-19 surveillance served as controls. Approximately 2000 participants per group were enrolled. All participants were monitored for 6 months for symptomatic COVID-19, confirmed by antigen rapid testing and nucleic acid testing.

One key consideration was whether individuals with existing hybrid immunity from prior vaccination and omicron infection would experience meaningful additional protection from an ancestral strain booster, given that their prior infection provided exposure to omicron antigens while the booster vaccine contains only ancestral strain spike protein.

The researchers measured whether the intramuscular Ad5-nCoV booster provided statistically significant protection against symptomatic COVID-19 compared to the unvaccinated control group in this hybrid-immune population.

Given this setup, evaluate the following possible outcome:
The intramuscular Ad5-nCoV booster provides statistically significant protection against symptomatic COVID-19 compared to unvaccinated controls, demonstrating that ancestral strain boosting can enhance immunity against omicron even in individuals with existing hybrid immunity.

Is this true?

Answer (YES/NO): NO